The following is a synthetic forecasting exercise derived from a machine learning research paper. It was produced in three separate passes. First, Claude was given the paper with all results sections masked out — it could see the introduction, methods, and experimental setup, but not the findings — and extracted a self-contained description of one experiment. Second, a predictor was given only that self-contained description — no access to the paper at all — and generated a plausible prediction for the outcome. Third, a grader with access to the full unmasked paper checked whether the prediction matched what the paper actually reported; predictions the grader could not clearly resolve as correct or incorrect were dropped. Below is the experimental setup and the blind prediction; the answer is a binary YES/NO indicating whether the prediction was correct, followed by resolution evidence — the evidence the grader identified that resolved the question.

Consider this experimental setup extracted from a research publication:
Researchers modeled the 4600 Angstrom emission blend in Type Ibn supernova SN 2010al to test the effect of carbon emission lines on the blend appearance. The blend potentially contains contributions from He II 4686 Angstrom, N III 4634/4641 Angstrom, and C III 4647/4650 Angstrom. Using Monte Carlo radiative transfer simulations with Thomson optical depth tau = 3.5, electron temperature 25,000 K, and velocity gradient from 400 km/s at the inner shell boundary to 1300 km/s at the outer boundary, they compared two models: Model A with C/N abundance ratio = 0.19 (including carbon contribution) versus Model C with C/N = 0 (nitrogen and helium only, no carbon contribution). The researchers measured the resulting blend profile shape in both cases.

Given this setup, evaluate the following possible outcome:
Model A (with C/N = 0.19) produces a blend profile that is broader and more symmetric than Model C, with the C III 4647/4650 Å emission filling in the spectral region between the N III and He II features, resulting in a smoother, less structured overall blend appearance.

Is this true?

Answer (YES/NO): NO